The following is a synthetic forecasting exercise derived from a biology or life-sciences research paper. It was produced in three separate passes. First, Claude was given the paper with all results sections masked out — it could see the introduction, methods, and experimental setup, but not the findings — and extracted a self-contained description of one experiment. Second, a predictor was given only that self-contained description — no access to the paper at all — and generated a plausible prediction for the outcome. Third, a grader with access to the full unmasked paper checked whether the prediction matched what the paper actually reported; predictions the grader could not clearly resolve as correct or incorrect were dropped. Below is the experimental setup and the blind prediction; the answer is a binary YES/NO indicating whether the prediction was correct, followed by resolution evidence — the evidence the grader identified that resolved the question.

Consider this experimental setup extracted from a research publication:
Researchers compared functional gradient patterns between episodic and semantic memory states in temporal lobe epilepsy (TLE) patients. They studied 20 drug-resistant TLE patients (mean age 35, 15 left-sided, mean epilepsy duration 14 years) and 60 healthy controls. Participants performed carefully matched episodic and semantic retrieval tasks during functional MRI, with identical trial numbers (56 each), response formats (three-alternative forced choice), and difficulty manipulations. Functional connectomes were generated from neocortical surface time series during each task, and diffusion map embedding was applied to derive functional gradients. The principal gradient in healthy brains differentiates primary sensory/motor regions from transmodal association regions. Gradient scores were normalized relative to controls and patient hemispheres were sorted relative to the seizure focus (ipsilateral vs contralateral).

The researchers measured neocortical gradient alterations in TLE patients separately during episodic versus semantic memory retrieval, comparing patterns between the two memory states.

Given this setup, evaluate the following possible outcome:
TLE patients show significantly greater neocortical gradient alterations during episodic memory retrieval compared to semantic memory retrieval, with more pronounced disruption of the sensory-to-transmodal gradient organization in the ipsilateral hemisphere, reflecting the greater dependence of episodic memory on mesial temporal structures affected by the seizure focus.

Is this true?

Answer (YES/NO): NO